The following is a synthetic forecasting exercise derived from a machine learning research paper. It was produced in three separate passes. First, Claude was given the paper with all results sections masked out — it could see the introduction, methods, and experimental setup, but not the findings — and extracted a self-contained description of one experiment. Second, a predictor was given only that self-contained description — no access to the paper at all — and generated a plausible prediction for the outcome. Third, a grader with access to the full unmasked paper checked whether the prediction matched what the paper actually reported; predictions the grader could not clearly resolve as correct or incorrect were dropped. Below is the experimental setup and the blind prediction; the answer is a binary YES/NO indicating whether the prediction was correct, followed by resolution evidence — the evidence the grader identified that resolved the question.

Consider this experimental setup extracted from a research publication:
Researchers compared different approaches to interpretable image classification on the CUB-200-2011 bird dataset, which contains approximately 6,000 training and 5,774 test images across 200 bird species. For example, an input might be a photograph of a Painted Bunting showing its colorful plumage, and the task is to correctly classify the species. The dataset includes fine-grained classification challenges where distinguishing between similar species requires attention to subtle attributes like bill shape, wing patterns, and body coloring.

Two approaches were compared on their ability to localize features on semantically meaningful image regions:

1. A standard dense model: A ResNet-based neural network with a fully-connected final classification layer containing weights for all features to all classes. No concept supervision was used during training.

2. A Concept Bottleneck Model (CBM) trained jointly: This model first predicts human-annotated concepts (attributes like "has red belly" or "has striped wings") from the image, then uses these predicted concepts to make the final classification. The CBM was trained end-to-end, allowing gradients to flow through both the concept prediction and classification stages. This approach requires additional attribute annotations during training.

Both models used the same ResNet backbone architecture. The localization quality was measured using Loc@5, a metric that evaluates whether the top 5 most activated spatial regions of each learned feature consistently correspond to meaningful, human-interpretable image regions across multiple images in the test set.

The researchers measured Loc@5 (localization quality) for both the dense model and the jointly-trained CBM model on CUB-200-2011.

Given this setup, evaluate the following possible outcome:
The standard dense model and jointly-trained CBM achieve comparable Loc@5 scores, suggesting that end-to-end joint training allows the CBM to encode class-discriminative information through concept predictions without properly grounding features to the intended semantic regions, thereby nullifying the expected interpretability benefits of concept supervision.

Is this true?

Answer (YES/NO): NO